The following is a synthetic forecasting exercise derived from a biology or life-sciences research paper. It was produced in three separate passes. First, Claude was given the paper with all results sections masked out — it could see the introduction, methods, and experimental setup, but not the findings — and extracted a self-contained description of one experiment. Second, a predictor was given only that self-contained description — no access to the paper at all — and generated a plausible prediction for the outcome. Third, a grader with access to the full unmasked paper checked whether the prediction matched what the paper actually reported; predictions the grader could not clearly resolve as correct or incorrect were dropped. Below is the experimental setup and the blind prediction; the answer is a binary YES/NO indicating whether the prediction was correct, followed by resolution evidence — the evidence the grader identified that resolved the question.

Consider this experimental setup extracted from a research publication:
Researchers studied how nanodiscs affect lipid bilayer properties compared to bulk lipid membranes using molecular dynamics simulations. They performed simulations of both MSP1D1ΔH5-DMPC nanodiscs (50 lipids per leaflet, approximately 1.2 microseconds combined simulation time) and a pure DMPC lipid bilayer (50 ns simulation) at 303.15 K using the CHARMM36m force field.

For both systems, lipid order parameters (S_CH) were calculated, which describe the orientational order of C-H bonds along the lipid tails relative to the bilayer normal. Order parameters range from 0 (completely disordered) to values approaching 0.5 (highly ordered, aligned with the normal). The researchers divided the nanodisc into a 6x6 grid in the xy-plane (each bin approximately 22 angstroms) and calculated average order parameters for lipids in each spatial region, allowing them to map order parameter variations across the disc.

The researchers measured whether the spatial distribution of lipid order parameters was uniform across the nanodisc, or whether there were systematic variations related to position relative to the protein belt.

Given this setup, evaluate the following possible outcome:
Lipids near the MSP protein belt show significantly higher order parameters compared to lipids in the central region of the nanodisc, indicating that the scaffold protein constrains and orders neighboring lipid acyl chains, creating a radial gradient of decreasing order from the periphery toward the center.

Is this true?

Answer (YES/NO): NO